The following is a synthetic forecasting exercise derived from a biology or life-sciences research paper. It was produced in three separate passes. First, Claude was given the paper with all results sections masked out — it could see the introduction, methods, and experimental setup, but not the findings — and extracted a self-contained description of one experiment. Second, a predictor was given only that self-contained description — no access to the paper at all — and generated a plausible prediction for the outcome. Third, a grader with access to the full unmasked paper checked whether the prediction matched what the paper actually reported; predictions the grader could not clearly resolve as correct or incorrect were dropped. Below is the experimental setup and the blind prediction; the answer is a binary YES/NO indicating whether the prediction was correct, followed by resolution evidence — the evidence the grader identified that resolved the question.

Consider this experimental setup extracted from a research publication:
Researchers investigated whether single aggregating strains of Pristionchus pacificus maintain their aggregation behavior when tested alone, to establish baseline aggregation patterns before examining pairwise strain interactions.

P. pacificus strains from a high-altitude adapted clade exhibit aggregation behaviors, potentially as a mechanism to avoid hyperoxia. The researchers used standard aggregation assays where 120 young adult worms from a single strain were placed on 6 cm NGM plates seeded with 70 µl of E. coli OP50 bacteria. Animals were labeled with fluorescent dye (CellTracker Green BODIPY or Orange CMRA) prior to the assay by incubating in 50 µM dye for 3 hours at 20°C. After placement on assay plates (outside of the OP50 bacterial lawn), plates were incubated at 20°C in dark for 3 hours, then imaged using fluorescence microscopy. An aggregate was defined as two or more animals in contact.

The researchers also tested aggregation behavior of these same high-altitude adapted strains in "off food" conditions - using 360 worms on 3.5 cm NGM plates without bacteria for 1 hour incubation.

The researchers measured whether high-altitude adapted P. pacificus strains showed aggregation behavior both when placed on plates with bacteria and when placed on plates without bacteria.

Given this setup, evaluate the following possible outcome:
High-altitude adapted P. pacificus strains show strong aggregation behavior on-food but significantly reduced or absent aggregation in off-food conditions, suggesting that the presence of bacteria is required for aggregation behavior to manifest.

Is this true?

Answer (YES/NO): NO